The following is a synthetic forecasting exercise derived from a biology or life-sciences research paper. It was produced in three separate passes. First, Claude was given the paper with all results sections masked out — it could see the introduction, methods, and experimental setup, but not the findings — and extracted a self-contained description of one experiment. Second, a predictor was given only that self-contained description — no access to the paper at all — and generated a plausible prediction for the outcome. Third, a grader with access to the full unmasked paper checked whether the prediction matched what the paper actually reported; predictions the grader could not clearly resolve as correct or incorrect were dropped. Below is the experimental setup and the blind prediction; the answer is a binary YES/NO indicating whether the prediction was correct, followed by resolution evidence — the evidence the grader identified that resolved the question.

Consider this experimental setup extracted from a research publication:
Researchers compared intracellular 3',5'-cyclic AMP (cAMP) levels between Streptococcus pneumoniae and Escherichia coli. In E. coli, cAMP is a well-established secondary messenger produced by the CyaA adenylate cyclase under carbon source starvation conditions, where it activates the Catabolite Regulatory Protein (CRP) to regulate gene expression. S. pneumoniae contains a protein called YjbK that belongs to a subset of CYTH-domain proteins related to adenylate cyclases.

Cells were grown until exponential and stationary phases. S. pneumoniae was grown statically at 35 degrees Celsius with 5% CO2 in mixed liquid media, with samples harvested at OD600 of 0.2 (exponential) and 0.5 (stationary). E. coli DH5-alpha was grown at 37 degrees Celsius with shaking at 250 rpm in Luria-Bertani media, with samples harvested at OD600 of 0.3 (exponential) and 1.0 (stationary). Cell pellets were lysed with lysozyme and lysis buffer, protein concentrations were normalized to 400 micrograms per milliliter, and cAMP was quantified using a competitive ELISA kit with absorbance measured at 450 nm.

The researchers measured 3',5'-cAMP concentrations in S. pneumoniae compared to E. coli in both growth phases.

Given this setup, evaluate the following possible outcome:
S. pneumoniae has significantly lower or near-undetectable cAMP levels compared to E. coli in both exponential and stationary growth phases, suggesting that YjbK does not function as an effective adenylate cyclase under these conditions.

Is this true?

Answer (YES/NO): YES